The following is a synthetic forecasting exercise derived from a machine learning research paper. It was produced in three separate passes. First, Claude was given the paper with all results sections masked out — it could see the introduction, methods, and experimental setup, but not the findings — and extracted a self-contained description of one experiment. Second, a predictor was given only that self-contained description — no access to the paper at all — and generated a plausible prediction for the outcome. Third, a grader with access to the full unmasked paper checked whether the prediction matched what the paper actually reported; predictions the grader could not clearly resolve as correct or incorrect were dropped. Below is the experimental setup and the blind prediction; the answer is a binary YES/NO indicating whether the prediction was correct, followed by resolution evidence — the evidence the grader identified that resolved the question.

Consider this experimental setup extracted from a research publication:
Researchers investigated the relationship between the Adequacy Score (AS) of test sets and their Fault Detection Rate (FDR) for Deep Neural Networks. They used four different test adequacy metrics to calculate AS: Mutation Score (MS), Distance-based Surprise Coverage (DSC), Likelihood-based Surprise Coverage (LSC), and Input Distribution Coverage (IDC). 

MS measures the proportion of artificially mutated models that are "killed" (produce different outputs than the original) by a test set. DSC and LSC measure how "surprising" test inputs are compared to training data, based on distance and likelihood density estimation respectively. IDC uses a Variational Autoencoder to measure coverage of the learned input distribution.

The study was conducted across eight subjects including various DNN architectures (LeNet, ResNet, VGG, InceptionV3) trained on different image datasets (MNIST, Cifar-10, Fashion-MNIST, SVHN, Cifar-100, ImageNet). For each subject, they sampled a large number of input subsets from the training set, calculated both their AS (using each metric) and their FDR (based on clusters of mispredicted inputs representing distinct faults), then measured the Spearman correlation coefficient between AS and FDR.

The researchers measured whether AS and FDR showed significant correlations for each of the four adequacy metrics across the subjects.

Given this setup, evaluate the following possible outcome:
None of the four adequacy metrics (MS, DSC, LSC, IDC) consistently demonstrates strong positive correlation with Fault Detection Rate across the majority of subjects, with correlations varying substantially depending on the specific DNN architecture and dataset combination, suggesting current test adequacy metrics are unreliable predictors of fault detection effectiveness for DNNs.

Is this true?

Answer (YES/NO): NO